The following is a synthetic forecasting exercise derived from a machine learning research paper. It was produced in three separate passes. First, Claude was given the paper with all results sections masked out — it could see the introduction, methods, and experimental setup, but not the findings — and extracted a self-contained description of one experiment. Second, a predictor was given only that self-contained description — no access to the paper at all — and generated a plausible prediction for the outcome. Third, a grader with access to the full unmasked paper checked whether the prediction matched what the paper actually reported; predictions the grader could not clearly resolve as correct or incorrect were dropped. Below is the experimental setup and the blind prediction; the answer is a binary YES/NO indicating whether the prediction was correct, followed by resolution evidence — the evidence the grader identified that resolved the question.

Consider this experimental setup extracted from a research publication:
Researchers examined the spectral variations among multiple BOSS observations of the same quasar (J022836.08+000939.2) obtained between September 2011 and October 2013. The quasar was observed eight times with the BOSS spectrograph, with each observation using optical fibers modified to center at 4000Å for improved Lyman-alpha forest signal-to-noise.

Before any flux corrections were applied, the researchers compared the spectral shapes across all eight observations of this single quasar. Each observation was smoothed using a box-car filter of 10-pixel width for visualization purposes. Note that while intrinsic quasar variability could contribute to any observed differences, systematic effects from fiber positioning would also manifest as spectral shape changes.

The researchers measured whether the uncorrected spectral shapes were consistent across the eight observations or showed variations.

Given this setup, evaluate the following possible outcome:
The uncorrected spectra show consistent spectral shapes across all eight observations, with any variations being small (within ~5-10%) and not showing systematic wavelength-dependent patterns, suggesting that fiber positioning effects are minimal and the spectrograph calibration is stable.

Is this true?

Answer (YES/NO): NO